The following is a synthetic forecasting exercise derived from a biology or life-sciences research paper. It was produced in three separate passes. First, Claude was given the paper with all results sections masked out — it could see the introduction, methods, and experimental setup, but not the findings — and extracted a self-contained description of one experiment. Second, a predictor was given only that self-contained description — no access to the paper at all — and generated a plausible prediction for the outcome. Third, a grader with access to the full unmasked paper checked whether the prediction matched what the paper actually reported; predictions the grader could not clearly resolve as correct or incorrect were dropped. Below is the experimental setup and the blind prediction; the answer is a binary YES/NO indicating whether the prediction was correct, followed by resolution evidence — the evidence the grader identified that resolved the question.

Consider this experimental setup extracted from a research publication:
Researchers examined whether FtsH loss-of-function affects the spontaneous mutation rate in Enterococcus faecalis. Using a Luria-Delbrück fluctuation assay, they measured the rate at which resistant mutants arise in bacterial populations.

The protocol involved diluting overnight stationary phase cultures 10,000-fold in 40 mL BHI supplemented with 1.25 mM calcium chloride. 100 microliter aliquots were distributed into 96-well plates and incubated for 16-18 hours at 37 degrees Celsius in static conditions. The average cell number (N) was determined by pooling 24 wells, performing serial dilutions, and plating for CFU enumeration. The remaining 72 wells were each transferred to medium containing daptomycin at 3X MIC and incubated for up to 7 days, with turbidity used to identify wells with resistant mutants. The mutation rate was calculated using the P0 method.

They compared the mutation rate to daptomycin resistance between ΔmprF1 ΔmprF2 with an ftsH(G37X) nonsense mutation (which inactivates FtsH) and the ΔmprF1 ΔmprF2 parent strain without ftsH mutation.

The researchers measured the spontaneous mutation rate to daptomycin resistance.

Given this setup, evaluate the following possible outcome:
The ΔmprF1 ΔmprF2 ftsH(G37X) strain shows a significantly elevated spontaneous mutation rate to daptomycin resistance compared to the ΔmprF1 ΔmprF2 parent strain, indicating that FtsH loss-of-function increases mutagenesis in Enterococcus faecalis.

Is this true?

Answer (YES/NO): NO